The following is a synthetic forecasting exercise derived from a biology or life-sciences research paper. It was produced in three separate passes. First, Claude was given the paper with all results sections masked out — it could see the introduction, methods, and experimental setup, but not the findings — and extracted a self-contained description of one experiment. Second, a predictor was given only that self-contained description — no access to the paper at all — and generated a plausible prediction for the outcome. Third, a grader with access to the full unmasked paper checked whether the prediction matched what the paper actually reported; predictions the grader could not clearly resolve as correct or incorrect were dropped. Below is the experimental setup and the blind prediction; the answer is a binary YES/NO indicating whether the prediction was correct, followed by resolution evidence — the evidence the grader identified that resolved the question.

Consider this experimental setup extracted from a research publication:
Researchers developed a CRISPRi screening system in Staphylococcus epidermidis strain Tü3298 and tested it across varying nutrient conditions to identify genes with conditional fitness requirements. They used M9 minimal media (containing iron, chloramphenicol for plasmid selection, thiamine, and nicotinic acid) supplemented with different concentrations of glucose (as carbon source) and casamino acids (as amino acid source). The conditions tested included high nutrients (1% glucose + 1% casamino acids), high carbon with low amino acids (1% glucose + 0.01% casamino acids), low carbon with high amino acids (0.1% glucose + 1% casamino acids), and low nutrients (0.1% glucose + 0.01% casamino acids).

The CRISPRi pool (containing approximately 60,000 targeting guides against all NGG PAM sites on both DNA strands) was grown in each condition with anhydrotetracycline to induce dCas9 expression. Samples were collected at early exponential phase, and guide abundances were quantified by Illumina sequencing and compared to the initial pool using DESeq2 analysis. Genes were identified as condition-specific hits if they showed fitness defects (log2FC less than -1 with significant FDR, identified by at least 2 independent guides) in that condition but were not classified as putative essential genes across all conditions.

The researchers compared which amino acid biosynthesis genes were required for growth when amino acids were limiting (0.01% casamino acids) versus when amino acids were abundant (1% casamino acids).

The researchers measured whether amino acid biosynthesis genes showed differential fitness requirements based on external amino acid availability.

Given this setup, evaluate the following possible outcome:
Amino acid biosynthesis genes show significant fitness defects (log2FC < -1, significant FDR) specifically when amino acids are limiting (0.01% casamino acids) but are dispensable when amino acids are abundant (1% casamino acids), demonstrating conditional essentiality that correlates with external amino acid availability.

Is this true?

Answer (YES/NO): NO